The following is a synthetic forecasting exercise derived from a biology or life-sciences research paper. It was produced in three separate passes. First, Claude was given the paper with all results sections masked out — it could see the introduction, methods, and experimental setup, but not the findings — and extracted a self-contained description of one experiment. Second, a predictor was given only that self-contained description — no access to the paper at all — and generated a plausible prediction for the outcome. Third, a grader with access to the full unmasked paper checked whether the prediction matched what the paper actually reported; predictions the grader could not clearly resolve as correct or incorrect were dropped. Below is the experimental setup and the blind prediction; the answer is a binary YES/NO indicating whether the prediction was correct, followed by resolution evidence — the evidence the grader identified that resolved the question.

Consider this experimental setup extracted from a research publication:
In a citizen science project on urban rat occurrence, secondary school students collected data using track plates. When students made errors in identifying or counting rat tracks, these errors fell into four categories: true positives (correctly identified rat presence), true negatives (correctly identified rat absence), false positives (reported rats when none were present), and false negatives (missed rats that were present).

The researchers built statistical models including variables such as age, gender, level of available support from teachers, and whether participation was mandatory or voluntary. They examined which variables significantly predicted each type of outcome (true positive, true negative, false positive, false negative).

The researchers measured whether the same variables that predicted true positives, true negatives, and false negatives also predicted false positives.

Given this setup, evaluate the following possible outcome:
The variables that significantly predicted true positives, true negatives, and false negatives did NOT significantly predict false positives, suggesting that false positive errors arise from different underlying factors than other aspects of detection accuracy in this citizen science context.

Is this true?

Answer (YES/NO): YES